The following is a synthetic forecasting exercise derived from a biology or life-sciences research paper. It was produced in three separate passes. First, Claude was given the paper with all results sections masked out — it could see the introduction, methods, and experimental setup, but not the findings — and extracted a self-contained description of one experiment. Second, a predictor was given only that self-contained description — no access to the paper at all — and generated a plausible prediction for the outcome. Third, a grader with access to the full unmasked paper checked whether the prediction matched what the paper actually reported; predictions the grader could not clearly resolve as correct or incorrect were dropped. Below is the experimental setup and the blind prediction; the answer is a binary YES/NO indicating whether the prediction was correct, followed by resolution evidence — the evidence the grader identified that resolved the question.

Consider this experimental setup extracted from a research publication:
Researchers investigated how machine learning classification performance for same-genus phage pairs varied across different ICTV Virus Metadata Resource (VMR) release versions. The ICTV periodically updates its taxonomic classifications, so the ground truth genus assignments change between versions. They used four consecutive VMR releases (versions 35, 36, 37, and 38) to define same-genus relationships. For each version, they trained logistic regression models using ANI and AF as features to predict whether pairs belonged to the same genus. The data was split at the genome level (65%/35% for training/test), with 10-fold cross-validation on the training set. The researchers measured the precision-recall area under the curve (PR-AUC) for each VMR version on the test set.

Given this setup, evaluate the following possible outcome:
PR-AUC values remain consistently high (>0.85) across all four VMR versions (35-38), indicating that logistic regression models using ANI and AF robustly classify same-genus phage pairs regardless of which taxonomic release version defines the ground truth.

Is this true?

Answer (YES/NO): NO